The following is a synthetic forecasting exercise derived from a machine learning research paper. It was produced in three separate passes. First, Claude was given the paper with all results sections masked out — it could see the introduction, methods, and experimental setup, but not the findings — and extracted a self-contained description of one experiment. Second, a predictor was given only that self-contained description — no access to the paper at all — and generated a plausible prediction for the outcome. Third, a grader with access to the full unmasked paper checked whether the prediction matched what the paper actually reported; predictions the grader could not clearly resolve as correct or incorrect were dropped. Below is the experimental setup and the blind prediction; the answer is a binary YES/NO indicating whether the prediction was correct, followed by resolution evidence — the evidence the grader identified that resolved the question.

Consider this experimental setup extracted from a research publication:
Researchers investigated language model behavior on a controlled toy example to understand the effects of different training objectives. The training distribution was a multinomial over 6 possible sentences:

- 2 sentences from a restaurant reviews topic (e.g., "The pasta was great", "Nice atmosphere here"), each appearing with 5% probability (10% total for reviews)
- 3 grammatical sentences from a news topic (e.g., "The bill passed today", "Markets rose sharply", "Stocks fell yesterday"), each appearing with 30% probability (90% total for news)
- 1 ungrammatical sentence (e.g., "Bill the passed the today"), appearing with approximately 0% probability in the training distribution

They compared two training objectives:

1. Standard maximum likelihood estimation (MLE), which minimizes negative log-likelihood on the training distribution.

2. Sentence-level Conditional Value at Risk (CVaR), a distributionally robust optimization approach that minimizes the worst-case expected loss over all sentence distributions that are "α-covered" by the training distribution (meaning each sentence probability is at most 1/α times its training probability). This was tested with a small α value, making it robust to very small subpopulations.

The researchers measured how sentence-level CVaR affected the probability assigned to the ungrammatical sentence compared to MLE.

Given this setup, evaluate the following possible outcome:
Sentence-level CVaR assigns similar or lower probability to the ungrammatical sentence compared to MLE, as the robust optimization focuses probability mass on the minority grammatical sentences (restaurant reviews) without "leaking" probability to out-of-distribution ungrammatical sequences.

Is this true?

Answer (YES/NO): NO